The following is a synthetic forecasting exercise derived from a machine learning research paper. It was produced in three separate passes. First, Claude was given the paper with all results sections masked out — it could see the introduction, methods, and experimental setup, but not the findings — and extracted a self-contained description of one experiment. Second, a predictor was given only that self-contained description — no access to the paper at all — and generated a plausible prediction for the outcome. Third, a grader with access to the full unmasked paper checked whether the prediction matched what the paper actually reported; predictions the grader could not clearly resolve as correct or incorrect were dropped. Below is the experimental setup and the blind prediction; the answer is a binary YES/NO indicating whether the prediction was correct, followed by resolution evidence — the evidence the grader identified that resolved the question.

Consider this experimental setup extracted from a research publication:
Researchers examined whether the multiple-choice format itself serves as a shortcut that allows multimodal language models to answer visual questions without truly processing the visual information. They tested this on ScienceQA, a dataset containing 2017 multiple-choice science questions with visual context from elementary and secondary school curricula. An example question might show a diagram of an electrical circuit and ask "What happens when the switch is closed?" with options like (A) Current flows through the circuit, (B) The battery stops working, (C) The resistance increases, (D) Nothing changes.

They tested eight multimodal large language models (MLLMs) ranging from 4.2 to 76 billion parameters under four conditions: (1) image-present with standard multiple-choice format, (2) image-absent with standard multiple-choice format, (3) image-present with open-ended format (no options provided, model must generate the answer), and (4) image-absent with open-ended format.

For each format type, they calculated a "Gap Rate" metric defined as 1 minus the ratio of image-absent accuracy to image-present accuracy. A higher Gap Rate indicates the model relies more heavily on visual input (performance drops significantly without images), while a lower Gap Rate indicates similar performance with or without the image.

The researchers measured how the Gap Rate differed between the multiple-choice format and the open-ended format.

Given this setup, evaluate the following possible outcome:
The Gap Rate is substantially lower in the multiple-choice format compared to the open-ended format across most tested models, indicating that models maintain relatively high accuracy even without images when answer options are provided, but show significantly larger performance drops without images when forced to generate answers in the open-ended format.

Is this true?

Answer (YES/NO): YES